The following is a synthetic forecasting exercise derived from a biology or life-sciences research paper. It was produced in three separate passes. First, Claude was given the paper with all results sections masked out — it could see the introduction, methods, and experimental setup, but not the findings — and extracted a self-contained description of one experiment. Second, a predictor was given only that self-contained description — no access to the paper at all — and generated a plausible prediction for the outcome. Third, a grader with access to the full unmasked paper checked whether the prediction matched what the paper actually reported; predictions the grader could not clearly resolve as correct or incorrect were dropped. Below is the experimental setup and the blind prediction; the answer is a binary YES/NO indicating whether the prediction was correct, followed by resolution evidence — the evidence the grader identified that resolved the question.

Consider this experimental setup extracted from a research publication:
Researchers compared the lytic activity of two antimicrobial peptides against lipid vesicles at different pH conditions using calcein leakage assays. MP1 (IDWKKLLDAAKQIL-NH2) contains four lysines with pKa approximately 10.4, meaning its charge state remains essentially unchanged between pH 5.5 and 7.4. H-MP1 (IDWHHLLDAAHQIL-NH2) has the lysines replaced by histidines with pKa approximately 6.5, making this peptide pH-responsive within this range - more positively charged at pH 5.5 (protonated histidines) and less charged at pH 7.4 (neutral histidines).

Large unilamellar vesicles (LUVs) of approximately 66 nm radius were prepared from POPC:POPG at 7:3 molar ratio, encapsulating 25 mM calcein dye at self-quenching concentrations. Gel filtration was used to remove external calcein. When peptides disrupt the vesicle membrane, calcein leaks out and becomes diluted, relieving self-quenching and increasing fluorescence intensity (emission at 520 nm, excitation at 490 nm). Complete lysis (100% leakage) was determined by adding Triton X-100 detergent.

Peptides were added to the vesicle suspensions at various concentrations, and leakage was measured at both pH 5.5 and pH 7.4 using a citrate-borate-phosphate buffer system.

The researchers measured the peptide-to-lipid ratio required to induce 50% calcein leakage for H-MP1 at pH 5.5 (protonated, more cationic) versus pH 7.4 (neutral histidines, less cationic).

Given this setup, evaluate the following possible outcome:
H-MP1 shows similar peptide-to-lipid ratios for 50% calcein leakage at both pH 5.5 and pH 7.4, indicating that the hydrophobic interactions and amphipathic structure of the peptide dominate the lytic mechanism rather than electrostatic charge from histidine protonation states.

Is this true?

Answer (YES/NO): NO